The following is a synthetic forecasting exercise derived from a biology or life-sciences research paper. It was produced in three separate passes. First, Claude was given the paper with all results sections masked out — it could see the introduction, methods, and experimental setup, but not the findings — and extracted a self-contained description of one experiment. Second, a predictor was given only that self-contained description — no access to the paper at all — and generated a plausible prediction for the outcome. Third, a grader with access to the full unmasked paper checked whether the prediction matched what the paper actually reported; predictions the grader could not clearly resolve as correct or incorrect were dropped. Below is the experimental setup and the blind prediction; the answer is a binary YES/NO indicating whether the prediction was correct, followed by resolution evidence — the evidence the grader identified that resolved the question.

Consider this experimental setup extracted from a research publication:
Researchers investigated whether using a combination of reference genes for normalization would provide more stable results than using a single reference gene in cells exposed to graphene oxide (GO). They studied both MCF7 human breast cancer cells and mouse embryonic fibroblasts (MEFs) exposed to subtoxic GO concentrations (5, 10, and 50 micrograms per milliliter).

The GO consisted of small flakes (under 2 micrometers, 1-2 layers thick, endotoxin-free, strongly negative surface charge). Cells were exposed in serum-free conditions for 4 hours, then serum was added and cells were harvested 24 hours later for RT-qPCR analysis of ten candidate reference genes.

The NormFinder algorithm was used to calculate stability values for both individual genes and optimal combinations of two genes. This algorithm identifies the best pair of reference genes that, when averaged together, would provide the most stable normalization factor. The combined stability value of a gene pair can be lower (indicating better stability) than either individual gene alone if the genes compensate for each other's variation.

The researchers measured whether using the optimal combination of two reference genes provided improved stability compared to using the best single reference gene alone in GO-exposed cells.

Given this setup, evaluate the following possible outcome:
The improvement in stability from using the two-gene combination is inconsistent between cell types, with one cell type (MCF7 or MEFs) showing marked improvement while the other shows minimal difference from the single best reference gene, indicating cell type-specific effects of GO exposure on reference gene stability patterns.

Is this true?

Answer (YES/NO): YES